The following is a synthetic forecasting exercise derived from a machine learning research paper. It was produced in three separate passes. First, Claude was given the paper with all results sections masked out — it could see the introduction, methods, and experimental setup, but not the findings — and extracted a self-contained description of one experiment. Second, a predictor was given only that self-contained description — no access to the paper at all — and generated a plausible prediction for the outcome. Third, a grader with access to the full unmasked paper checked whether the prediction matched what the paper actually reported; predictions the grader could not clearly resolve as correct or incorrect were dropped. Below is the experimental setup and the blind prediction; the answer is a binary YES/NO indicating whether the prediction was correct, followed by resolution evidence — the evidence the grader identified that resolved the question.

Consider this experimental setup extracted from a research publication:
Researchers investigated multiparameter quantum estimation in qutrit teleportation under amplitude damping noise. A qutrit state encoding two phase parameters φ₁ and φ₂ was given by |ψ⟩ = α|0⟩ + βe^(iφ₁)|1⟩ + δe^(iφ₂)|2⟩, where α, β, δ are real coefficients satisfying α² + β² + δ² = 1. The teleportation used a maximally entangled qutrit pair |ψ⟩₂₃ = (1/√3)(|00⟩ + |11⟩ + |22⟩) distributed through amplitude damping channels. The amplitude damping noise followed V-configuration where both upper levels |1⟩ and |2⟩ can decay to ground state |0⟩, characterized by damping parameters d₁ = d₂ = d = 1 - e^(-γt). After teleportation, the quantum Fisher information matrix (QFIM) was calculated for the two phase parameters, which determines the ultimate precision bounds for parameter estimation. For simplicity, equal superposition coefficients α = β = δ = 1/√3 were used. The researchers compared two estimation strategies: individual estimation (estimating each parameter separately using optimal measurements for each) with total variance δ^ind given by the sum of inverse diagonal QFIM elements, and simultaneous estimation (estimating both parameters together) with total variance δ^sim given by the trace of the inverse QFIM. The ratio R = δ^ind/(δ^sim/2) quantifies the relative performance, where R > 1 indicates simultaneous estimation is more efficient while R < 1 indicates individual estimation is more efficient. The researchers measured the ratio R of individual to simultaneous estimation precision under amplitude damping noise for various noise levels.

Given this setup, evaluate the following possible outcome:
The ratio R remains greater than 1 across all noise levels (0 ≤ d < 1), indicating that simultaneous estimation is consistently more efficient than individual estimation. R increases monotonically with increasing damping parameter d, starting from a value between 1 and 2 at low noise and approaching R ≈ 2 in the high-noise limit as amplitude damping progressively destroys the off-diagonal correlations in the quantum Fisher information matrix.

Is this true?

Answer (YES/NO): NO